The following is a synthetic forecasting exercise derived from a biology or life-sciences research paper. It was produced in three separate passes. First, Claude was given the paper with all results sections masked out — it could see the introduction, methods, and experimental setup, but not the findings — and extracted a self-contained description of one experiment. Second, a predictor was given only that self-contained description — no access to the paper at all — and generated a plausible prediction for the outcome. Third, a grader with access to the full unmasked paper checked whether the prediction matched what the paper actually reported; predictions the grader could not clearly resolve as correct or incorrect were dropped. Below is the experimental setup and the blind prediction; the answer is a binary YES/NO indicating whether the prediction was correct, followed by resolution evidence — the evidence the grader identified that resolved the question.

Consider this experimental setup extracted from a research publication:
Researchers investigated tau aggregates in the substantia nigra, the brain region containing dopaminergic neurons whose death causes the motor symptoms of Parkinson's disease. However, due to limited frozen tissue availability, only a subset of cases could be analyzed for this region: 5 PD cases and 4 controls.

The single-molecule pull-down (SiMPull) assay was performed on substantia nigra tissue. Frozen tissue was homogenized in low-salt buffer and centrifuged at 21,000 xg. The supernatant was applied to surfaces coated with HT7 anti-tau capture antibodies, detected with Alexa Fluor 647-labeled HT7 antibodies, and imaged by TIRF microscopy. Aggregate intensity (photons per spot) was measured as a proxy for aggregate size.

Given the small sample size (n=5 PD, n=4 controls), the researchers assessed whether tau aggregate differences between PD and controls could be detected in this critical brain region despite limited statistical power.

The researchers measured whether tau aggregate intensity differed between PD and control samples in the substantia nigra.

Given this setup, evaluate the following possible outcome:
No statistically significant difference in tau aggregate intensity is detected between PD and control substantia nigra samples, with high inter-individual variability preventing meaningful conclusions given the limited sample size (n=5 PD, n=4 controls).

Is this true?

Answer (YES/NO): YES